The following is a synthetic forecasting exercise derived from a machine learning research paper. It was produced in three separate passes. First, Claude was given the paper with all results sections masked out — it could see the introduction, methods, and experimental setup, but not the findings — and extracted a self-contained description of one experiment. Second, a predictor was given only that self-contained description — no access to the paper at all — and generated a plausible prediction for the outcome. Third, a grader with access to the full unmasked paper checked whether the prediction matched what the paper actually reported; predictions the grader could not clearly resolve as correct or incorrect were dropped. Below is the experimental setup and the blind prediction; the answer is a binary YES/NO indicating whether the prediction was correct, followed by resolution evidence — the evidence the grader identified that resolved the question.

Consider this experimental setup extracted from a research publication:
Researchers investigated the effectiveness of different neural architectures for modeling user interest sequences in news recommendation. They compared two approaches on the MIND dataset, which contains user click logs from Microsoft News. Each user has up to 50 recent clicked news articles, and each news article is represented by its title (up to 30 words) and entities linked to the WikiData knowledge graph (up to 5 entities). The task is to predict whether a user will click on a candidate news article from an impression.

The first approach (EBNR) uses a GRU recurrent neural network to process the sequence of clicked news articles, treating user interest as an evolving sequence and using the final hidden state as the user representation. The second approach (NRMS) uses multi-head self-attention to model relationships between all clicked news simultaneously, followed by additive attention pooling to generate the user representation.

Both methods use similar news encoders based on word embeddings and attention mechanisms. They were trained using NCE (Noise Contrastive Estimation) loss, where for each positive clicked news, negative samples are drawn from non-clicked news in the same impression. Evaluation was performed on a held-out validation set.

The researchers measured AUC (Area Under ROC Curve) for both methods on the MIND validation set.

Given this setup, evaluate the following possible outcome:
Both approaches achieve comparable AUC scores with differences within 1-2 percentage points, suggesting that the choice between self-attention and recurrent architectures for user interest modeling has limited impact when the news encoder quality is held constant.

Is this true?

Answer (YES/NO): NO